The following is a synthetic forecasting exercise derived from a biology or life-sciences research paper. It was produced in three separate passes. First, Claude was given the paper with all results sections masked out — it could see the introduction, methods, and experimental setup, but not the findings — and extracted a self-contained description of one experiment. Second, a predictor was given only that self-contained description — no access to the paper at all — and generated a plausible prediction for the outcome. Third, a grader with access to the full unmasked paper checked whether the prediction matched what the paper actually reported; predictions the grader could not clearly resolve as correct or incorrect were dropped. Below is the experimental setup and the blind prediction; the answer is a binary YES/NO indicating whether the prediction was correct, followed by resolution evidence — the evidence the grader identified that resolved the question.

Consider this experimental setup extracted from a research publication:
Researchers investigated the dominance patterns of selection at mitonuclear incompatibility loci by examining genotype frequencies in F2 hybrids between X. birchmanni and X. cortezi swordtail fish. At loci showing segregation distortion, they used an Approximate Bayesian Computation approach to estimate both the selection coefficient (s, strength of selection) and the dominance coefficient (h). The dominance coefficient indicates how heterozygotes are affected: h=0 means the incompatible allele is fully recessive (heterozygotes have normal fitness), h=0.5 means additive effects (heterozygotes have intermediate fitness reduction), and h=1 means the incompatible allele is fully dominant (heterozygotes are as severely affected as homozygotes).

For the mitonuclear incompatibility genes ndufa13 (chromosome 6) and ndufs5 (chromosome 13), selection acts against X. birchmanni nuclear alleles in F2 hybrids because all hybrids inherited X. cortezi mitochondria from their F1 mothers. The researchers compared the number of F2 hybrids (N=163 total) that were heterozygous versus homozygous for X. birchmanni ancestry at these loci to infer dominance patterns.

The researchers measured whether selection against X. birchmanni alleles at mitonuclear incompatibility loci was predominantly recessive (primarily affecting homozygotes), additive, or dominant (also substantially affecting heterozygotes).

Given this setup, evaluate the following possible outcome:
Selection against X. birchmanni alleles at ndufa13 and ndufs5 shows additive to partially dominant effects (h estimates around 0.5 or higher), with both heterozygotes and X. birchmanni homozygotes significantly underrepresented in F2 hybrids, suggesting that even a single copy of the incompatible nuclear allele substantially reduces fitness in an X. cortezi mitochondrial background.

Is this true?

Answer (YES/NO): NO